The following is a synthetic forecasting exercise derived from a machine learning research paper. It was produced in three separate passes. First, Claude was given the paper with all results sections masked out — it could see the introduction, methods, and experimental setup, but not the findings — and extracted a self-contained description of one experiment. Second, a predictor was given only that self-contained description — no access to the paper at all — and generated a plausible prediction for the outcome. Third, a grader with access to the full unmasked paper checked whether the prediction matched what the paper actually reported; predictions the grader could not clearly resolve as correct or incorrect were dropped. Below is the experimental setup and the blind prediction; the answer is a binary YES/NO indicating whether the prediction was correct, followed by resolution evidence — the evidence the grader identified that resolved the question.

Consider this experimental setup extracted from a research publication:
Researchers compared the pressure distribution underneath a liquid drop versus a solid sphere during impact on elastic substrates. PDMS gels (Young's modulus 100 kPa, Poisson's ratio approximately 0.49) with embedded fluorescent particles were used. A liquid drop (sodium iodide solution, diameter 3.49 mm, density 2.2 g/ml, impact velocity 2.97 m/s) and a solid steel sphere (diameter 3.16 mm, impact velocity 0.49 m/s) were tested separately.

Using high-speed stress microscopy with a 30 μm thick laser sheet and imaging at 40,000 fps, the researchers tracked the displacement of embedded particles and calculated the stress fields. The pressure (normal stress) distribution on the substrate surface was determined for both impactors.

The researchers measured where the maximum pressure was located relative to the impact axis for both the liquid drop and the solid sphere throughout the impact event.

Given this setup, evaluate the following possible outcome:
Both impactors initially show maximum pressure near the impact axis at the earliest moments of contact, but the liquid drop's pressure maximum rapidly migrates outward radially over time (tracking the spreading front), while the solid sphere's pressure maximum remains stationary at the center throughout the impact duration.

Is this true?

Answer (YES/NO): NO